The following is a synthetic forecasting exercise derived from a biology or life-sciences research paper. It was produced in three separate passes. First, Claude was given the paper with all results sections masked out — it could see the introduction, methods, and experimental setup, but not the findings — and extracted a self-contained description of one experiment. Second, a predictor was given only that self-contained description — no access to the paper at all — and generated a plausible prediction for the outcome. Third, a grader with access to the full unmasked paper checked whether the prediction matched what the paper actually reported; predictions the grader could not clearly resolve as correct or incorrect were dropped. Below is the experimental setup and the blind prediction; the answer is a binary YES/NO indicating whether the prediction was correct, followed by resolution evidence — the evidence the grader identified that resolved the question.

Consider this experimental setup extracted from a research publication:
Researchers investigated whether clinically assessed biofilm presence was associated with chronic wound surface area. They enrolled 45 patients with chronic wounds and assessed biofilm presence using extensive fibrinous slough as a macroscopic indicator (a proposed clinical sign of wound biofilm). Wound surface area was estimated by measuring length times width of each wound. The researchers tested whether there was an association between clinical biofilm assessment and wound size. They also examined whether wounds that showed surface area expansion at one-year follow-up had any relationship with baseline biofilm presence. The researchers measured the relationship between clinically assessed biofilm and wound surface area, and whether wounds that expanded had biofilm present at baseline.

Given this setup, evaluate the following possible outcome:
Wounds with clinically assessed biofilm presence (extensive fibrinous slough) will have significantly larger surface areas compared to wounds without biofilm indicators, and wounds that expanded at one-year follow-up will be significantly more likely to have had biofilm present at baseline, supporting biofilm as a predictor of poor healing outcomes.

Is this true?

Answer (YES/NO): NO